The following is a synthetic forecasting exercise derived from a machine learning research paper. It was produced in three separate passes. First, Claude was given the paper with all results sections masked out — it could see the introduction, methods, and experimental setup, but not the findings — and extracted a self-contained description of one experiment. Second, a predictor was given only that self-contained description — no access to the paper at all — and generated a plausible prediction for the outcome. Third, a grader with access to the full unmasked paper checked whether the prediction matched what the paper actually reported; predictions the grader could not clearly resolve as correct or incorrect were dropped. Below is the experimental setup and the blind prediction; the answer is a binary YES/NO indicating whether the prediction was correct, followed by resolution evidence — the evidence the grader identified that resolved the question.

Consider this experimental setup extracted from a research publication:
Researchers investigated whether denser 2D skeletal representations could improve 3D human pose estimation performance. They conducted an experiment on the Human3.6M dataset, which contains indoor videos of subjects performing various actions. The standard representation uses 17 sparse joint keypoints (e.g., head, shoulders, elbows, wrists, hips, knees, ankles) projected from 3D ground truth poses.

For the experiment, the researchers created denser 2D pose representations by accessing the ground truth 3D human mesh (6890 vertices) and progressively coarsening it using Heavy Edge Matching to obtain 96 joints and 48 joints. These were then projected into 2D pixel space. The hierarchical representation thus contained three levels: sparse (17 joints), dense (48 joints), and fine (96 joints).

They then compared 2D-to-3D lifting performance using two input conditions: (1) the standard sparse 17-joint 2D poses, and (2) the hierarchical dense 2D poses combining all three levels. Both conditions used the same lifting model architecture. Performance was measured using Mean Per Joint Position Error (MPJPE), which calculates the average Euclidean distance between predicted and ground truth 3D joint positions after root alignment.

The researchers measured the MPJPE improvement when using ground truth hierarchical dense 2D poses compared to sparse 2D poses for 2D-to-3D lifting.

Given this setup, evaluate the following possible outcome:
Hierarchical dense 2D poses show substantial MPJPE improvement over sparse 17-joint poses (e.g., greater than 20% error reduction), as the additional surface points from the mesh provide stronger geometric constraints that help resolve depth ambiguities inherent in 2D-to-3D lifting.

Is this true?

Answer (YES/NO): YES